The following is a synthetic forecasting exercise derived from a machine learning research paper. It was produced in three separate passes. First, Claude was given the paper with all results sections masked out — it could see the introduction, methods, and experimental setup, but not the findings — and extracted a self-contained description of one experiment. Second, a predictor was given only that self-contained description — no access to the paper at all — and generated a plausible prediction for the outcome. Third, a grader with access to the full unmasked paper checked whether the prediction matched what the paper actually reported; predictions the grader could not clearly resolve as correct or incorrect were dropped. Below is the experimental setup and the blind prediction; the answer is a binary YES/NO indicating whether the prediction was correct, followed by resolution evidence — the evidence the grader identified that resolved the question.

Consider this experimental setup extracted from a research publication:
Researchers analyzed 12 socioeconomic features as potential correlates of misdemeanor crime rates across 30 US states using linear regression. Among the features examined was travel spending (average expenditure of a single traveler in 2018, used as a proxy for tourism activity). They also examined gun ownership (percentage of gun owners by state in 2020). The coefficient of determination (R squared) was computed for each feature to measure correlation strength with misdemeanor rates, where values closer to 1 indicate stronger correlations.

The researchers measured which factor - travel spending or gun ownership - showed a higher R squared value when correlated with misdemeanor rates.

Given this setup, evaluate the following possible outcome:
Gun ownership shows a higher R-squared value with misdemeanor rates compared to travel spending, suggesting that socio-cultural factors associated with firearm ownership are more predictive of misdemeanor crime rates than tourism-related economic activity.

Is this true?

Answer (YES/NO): YES